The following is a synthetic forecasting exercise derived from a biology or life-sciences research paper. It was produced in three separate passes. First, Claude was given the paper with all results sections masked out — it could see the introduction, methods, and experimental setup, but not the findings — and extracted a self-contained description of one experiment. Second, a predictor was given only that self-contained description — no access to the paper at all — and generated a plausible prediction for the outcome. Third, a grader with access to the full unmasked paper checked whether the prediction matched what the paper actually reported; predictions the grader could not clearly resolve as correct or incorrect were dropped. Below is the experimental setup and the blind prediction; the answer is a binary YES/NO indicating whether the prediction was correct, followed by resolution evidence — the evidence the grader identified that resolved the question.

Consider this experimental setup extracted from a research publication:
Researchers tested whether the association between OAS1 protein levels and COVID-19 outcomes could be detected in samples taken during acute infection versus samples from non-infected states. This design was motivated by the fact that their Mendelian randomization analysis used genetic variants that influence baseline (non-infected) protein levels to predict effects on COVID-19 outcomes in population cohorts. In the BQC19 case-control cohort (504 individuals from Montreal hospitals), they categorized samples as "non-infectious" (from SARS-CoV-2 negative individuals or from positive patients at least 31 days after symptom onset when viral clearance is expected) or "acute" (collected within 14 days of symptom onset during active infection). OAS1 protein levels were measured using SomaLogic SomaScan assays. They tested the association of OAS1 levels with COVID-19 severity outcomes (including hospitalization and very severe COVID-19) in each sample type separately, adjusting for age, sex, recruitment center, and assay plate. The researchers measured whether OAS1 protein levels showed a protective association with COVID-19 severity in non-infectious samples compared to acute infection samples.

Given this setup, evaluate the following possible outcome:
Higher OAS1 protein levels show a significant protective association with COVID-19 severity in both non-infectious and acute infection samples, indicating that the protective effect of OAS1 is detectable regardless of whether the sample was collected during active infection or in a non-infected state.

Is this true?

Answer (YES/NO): NO